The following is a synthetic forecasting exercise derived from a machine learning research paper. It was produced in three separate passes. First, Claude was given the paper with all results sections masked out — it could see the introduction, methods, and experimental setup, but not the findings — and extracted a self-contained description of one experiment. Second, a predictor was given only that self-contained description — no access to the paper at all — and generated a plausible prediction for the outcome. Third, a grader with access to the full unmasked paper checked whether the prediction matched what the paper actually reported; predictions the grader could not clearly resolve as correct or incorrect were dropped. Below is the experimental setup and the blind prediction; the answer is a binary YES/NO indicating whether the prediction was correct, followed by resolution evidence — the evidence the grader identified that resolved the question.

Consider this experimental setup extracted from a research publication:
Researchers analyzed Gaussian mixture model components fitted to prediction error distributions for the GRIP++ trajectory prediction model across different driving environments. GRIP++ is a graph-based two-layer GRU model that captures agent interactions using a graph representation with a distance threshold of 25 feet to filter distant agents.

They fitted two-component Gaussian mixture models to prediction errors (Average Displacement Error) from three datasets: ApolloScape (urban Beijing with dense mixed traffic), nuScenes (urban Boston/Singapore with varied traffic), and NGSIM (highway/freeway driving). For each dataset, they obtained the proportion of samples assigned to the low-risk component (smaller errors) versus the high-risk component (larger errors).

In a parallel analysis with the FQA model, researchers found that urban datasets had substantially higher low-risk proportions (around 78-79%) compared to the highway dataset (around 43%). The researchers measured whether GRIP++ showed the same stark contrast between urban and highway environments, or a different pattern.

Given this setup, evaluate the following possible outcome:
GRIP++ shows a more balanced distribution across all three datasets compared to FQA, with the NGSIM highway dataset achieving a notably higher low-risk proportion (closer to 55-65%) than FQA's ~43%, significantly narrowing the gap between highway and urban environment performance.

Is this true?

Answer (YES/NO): NO